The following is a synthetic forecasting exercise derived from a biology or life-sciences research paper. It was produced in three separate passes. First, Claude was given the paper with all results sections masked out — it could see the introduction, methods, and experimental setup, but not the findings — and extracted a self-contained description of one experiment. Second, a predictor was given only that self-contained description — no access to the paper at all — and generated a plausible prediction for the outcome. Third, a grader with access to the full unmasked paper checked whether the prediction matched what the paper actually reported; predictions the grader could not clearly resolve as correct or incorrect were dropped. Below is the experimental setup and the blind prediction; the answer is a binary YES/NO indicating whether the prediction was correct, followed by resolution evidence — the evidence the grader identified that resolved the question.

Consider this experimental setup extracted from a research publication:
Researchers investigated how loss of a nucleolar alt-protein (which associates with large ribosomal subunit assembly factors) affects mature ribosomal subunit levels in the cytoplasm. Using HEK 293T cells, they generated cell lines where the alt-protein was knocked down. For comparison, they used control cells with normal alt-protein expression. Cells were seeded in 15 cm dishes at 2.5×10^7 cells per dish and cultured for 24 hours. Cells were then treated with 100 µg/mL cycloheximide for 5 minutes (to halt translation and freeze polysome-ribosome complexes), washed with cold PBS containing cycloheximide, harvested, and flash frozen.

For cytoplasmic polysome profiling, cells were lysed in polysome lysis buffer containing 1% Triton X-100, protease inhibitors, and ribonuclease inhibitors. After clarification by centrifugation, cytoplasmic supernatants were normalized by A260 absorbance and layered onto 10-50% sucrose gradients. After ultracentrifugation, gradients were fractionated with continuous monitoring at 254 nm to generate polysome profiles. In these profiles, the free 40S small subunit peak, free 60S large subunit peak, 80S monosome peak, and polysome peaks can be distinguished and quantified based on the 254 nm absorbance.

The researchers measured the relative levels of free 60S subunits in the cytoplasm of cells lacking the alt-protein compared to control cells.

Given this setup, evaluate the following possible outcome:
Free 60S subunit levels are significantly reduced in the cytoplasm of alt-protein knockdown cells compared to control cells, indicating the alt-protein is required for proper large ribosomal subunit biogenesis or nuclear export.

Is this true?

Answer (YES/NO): NO